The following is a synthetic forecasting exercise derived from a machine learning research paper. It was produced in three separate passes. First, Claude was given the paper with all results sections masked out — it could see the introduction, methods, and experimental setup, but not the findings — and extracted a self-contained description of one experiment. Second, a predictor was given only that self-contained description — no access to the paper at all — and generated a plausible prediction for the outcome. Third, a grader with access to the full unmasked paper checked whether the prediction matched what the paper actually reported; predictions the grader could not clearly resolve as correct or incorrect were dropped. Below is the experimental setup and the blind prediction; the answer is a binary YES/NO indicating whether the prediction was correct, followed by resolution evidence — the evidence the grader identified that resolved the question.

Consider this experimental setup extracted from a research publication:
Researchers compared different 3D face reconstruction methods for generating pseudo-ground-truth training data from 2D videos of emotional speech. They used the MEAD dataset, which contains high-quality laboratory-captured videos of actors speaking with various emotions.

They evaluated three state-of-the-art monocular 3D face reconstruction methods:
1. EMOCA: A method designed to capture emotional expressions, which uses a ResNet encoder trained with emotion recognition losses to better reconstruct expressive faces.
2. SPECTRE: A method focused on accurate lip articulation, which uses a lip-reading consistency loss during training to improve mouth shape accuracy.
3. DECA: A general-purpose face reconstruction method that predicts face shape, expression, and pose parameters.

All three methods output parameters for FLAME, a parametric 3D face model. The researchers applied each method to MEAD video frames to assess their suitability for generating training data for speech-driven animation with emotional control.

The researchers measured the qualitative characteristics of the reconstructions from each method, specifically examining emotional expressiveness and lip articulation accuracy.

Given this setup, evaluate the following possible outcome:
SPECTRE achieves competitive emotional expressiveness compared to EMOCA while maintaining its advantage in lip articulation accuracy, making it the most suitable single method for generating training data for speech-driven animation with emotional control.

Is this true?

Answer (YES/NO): NO